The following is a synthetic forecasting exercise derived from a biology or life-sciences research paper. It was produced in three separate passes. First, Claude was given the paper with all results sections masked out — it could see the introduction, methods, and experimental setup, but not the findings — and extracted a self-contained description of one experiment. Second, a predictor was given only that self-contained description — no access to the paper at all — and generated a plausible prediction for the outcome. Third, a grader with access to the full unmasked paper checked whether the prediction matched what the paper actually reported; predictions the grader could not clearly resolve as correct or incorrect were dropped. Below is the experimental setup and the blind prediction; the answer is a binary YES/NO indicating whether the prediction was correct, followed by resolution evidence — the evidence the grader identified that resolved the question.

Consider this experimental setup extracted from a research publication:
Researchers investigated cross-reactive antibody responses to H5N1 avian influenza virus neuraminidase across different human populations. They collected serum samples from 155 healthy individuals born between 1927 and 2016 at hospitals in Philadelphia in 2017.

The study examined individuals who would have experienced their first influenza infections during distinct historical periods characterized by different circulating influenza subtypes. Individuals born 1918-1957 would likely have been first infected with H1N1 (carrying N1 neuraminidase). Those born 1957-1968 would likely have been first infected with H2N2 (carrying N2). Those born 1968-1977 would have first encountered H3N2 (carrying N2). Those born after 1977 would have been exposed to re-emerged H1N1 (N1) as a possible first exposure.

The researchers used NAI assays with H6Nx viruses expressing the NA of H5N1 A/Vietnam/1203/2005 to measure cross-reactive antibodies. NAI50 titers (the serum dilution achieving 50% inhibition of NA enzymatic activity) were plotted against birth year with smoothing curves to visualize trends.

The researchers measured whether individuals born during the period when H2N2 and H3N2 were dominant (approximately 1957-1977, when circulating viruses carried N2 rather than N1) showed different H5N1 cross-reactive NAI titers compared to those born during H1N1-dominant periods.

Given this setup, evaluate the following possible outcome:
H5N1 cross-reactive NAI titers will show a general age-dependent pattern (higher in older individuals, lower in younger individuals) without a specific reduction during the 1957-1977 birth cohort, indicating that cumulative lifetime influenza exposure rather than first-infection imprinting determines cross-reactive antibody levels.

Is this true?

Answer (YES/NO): NO